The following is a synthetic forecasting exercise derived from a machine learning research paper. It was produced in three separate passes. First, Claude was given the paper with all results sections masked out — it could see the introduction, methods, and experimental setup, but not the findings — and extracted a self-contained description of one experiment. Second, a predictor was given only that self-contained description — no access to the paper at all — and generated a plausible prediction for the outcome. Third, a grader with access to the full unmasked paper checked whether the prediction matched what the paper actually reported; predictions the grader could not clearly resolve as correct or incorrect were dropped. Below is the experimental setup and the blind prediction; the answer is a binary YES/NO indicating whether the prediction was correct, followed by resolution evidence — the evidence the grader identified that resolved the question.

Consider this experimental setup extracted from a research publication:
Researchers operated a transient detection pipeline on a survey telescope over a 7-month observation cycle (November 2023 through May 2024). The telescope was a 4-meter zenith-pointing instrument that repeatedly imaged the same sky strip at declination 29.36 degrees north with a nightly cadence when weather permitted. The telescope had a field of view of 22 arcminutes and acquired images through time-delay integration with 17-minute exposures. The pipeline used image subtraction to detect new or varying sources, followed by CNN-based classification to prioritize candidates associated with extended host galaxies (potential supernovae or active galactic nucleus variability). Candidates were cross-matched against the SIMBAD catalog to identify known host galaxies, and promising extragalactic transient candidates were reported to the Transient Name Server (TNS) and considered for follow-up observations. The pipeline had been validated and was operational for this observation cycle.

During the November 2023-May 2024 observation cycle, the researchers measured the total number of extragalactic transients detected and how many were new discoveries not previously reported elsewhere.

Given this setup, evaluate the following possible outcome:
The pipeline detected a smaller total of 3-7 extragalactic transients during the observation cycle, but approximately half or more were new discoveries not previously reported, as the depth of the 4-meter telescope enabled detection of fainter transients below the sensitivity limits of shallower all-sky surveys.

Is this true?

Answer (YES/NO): NO